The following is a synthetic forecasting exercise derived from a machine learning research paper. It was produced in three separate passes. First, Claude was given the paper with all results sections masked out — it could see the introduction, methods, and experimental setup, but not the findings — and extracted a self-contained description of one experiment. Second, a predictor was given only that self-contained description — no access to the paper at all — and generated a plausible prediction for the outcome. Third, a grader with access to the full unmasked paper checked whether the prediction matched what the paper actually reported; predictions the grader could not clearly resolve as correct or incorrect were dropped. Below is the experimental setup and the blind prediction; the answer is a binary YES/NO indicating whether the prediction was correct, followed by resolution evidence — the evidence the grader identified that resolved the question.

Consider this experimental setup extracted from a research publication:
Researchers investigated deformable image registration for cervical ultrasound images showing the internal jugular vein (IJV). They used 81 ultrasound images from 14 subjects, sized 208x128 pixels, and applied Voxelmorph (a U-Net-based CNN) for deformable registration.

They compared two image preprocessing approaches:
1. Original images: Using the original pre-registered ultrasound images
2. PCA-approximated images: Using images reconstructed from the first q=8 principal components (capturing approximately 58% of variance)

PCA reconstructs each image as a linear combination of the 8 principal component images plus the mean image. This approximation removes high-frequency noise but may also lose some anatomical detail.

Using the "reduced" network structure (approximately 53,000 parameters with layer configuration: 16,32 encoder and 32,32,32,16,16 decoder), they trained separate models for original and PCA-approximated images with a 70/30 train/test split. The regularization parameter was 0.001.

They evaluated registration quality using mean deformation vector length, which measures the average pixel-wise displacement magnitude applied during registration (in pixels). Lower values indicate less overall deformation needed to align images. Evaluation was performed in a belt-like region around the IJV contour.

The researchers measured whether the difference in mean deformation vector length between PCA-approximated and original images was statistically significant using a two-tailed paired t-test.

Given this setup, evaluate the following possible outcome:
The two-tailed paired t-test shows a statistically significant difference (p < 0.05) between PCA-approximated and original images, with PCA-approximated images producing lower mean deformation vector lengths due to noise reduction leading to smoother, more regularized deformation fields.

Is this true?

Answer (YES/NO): YES